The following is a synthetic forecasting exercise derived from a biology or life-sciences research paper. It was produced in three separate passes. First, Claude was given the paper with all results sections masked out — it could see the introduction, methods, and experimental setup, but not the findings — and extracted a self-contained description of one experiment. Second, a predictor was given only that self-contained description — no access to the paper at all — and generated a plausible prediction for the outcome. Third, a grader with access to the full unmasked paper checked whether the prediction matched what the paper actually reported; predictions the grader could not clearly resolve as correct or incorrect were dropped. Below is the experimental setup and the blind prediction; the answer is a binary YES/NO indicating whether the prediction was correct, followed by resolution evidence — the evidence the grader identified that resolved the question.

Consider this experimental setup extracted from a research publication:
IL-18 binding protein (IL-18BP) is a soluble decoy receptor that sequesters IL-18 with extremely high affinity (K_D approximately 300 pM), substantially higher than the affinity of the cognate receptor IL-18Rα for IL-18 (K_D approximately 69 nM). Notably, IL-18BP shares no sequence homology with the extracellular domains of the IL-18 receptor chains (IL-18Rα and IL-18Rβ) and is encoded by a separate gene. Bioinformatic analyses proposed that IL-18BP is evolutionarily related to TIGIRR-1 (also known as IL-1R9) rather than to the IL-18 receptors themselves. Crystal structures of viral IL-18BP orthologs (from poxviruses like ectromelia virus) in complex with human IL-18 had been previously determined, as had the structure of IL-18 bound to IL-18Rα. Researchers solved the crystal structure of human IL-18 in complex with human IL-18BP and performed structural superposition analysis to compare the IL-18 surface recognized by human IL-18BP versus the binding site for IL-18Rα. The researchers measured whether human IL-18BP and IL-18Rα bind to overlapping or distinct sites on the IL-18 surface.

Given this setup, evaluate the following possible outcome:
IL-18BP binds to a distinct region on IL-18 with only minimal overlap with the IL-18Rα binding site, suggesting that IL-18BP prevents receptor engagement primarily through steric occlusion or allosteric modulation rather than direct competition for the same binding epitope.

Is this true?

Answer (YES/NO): NO